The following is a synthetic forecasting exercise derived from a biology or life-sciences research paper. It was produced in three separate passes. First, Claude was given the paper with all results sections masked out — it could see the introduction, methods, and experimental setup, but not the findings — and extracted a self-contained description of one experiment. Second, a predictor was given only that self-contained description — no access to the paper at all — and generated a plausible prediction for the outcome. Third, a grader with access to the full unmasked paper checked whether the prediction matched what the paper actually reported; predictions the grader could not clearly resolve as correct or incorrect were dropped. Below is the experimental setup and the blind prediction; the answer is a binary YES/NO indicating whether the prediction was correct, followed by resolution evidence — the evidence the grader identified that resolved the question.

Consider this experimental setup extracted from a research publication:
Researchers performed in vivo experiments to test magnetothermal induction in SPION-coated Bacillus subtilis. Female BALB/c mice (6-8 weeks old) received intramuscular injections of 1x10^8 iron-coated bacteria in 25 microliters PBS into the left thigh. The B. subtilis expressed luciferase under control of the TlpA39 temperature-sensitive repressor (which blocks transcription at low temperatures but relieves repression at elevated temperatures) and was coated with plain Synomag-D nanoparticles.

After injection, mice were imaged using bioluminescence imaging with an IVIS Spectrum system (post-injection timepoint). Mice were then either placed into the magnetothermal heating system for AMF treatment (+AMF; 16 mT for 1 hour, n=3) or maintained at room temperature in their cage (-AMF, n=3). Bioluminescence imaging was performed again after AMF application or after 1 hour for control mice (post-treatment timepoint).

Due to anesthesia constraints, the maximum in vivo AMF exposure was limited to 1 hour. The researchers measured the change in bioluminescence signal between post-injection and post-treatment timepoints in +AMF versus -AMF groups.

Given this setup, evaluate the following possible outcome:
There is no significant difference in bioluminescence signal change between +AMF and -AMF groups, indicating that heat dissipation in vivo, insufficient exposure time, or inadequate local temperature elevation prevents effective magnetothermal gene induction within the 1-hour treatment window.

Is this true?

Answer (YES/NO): YES